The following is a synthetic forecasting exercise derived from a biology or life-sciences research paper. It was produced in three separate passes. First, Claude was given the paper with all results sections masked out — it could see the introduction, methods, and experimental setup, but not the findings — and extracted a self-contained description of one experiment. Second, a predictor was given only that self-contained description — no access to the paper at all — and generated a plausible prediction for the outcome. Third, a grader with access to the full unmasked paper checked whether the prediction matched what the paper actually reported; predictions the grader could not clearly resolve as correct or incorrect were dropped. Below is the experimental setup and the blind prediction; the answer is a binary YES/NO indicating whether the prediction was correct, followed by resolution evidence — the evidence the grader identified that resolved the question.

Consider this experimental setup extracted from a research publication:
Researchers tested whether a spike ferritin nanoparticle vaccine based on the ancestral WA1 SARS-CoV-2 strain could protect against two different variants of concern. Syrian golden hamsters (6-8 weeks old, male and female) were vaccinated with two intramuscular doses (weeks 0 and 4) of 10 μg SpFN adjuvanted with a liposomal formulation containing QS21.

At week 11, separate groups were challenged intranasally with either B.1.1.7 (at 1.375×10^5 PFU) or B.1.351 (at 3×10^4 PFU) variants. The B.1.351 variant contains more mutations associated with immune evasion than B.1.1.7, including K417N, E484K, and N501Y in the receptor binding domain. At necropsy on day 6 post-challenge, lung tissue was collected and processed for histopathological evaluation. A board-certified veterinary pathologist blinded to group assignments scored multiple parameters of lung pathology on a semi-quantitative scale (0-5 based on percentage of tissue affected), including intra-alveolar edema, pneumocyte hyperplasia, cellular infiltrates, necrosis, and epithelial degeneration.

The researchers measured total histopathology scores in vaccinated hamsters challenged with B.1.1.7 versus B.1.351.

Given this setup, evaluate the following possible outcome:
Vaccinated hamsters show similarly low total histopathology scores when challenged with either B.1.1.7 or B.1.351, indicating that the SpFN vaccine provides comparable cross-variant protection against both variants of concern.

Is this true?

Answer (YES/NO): YES